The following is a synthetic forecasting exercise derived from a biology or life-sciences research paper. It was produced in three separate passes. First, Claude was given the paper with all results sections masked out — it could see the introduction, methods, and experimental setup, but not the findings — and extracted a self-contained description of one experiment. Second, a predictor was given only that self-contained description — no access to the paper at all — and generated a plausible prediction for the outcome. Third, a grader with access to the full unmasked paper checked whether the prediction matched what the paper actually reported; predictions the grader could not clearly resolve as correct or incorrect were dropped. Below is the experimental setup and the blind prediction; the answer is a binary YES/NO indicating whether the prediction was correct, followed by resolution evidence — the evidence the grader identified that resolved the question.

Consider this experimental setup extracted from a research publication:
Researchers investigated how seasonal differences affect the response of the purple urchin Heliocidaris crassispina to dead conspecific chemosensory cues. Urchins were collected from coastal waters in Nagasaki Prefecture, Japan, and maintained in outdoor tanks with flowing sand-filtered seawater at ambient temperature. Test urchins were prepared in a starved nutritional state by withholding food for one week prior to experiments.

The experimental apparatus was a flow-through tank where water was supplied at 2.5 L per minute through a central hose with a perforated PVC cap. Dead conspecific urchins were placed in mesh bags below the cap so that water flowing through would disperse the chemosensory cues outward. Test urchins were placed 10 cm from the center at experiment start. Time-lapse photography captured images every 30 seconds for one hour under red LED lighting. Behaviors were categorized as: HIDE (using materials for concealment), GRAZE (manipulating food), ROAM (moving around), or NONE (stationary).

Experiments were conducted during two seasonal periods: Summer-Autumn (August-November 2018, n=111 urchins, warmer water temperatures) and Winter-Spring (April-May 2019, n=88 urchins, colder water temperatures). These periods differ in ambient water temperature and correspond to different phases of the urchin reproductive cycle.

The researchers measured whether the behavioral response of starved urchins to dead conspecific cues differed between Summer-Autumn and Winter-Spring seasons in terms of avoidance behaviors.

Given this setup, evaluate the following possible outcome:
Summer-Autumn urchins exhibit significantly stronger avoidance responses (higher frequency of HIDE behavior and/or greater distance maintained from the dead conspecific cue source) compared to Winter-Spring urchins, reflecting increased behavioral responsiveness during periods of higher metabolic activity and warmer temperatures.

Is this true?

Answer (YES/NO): NO